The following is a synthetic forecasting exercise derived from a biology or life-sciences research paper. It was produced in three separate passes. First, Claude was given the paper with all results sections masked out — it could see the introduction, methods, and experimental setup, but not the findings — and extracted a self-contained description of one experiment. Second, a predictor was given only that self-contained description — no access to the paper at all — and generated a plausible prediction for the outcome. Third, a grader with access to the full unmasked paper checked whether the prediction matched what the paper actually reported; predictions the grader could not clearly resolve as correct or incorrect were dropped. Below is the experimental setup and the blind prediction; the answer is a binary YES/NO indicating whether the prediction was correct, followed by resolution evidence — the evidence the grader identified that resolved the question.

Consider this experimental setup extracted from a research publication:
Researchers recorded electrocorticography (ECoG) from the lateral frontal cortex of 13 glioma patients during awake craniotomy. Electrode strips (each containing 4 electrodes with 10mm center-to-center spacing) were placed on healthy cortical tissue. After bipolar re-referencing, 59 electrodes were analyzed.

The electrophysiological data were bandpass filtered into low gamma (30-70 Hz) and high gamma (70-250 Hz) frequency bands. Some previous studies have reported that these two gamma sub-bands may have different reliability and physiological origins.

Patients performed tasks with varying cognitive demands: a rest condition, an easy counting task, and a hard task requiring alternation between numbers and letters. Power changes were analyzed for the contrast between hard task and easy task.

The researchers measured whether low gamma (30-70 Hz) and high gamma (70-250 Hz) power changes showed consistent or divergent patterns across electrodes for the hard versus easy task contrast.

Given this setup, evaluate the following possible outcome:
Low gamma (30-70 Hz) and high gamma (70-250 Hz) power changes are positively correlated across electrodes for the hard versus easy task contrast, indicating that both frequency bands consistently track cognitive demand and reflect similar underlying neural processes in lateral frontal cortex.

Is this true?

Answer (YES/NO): YES